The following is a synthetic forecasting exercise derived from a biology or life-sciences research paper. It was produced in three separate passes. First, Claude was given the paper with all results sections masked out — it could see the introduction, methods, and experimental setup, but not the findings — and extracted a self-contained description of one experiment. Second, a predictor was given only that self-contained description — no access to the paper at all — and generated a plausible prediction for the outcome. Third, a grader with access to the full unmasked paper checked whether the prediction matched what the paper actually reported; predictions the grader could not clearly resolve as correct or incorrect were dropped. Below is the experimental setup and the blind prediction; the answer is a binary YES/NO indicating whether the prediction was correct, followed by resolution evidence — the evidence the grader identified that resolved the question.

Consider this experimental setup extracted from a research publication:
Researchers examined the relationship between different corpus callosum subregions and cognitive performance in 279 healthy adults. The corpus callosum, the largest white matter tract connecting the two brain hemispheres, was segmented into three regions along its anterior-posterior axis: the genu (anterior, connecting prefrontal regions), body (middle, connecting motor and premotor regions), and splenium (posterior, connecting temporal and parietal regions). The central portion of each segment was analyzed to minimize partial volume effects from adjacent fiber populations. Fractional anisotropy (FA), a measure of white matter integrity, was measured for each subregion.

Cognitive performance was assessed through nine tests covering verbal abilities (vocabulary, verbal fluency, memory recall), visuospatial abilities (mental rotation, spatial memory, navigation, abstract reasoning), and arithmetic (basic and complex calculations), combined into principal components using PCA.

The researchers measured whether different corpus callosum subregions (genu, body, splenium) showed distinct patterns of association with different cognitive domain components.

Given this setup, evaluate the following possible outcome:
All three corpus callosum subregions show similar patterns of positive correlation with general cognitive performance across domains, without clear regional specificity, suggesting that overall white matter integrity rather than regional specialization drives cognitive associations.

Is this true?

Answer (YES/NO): NO